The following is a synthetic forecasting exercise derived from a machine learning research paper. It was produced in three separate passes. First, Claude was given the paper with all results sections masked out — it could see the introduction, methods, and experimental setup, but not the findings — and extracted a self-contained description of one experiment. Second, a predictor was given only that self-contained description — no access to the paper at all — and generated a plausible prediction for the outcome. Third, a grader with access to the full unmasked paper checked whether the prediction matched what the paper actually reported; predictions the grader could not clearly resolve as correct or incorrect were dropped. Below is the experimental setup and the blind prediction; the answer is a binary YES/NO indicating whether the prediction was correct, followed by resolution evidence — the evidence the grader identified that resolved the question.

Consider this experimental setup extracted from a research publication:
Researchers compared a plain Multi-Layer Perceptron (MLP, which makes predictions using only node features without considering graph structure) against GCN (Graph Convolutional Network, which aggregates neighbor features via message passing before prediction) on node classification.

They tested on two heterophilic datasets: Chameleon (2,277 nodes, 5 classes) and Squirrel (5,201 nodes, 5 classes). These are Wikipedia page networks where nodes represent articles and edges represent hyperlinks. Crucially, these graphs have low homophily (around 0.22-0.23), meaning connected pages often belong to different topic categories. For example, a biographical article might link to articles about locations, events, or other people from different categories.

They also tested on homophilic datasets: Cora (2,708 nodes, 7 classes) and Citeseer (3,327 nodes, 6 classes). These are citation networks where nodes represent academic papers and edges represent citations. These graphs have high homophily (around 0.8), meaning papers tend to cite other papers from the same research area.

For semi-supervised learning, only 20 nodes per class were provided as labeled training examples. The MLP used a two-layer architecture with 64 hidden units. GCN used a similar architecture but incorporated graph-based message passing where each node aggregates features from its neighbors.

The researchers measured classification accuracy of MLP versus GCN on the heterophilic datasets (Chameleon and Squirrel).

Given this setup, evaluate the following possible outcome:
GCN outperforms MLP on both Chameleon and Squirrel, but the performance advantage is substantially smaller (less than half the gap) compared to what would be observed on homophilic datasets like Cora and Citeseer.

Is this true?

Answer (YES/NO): NO